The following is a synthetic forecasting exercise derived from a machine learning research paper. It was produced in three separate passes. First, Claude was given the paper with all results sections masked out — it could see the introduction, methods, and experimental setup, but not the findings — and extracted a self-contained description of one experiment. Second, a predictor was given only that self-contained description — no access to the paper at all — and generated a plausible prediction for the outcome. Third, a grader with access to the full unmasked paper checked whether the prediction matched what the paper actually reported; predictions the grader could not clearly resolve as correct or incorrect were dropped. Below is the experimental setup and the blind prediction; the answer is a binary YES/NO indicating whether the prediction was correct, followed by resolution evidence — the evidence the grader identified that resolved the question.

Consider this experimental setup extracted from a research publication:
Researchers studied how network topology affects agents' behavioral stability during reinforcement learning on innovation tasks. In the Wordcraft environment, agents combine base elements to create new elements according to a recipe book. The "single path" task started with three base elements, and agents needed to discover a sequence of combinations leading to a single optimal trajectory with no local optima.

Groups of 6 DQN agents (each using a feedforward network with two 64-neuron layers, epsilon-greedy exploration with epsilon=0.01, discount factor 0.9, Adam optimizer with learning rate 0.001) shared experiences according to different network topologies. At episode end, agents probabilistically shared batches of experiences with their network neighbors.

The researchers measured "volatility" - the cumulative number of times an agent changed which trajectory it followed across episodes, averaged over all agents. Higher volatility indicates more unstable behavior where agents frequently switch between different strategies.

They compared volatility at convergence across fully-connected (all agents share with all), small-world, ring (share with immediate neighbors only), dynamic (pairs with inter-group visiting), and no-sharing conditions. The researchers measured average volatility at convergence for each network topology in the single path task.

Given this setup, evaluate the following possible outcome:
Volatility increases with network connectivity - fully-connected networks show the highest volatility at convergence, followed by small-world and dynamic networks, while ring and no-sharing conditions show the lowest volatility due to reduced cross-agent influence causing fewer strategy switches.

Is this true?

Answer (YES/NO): NO